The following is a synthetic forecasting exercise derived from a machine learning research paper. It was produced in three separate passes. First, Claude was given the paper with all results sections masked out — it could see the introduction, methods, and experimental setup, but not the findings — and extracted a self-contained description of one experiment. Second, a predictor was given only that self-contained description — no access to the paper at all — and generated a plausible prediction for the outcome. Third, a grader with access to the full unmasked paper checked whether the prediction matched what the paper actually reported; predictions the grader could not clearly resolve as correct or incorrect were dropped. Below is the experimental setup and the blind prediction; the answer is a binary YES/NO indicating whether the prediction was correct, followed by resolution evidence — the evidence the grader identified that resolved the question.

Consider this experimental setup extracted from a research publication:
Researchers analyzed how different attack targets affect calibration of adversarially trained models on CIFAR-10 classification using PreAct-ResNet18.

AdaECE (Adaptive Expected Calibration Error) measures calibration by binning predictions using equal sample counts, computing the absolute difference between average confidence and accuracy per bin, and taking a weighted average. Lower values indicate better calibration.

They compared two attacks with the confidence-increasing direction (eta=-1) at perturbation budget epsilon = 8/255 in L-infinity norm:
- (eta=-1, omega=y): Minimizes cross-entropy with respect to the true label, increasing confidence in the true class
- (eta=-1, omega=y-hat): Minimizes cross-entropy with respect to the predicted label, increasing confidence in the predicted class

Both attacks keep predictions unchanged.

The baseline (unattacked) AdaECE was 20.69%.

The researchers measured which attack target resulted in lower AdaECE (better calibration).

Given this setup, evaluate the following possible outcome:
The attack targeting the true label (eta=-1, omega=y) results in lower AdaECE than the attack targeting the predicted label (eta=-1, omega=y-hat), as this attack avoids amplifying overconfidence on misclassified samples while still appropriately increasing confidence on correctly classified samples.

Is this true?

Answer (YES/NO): NO